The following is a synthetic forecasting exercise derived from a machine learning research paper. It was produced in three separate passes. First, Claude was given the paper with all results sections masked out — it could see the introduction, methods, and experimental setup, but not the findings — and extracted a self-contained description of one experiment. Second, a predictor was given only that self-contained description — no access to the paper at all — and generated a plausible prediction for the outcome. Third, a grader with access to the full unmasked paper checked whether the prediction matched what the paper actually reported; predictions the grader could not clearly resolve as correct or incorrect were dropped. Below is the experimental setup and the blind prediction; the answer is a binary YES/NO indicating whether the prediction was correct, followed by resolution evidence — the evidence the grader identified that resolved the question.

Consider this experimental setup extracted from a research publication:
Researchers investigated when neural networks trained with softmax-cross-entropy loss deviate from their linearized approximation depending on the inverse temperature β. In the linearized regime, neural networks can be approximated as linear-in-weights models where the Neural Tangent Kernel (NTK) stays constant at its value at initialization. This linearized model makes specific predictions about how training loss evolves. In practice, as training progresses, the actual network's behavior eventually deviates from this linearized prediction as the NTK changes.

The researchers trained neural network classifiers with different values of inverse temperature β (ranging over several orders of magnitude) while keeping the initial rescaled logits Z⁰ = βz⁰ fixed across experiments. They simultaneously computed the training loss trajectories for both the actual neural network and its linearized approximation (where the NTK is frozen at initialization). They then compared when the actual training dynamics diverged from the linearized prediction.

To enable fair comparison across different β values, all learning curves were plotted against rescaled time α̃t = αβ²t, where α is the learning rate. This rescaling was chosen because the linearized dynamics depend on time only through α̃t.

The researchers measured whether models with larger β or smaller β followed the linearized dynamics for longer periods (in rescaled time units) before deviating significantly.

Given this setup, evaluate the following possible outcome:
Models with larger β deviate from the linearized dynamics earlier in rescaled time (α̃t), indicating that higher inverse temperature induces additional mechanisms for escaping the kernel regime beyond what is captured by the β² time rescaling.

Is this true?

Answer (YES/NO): NO